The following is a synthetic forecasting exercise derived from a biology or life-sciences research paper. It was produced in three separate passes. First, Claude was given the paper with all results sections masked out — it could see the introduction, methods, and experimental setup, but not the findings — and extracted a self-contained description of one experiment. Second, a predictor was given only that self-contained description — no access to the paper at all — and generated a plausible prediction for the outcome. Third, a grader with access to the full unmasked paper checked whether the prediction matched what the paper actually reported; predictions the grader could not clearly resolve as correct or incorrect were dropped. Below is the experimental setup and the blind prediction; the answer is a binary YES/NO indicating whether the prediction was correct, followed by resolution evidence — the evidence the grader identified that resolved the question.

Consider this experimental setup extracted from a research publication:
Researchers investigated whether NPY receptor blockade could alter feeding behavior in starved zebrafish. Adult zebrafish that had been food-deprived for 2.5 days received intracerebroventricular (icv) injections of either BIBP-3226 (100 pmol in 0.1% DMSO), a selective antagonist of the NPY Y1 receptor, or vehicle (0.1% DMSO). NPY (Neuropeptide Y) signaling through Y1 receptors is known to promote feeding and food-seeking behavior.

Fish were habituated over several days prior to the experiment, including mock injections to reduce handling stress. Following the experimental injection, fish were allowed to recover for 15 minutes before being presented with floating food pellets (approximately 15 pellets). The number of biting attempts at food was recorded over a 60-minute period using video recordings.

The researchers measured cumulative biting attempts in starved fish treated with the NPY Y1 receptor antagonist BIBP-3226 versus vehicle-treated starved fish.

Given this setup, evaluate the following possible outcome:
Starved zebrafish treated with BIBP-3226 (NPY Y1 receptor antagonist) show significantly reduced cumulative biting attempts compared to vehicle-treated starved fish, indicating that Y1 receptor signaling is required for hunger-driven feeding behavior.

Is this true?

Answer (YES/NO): YES